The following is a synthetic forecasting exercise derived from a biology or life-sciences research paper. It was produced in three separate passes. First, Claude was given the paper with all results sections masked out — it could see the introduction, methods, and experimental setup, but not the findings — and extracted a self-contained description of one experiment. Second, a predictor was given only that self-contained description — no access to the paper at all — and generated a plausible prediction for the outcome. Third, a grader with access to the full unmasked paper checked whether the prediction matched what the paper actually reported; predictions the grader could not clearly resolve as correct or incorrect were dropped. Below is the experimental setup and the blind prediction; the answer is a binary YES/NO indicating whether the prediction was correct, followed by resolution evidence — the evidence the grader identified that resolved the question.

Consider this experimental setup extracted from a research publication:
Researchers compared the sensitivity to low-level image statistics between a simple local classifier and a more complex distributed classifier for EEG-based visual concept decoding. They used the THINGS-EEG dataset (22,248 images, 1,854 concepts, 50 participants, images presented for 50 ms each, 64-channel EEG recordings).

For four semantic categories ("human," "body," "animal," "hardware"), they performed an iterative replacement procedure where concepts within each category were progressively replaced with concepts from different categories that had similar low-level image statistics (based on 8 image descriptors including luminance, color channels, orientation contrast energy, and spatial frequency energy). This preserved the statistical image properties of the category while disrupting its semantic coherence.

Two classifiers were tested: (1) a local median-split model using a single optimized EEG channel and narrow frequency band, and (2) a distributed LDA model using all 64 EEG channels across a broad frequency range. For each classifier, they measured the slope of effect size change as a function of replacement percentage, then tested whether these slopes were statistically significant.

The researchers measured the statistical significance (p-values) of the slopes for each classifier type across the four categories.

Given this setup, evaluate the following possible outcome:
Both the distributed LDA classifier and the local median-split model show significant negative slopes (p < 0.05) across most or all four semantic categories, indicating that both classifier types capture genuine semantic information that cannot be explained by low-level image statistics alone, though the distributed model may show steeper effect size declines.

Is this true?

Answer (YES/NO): NO